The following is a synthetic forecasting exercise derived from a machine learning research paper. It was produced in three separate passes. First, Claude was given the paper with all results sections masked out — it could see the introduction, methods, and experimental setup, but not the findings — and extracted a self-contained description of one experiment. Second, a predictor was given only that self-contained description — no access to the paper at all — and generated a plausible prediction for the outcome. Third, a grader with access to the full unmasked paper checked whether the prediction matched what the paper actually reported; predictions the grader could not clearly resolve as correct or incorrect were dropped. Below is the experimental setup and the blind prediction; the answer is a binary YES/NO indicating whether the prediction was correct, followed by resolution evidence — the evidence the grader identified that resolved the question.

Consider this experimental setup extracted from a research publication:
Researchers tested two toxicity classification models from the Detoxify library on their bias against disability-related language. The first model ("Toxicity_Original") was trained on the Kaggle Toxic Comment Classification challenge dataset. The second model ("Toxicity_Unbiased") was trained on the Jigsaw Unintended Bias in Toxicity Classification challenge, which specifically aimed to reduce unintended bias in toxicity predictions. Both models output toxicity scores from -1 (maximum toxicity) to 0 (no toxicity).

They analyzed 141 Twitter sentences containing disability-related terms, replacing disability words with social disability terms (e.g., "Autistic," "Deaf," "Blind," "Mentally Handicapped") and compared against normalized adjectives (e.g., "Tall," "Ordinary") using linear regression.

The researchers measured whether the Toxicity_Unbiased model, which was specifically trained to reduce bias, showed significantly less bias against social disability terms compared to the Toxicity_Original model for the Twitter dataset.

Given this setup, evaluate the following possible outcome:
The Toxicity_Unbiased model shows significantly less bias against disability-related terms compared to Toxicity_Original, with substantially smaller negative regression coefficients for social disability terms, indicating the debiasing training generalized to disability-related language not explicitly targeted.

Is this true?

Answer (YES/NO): NO